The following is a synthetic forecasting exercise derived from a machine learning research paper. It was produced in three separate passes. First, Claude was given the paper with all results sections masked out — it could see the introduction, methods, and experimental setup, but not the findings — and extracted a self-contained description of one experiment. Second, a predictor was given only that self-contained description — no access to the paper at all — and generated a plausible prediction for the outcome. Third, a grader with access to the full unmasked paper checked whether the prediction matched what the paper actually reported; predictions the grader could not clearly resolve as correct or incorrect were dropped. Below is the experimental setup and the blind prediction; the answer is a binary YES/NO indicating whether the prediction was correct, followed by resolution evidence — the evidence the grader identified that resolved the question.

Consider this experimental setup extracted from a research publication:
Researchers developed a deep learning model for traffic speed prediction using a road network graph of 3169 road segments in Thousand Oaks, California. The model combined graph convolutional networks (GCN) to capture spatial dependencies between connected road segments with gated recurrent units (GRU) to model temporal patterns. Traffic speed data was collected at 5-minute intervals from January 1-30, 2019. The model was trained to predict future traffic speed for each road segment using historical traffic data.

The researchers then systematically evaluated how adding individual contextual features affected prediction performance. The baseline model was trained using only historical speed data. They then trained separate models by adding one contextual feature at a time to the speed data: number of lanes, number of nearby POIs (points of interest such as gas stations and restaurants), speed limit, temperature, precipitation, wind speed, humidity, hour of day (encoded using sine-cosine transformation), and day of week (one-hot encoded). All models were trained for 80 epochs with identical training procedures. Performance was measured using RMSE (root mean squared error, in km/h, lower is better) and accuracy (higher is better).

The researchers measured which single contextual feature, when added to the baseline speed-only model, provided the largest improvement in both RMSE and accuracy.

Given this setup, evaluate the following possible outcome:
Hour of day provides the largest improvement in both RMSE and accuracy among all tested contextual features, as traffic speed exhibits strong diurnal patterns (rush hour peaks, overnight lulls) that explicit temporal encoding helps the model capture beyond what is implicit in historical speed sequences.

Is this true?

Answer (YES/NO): NO